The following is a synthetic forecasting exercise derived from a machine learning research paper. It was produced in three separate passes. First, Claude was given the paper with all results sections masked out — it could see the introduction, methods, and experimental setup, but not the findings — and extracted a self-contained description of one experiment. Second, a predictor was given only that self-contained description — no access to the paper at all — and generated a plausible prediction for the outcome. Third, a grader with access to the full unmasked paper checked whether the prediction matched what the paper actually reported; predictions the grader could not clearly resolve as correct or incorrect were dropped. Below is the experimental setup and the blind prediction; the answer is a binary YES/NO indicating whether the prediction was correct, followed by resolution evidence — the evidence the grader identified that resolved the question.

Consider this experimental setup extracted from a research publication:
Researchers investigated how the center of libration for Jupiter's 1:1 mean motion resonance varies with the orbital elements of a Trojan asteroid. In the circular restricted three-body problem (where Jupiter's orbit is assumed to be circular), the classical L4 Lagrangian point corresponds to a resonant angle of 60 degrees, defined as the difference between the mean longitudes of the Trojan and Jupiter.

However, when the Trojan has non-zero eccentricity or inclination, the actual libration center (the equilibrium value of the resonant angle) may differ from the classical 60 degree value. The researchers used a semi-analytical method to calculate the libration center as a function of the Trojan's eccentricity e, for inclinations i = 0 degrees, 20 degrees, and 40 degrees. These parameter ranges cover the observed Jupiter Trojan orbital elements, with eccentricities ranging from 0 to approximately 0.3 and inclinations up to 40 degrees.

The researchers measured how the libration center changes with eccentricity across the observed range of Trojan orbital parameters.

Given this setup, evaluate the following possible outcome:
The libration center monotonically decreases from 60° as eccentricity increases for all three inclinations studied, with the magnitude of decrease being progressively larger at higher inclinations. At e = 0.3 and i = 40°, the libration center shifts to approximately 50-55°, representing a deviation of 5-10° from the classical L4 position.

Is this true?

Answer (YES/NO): NO